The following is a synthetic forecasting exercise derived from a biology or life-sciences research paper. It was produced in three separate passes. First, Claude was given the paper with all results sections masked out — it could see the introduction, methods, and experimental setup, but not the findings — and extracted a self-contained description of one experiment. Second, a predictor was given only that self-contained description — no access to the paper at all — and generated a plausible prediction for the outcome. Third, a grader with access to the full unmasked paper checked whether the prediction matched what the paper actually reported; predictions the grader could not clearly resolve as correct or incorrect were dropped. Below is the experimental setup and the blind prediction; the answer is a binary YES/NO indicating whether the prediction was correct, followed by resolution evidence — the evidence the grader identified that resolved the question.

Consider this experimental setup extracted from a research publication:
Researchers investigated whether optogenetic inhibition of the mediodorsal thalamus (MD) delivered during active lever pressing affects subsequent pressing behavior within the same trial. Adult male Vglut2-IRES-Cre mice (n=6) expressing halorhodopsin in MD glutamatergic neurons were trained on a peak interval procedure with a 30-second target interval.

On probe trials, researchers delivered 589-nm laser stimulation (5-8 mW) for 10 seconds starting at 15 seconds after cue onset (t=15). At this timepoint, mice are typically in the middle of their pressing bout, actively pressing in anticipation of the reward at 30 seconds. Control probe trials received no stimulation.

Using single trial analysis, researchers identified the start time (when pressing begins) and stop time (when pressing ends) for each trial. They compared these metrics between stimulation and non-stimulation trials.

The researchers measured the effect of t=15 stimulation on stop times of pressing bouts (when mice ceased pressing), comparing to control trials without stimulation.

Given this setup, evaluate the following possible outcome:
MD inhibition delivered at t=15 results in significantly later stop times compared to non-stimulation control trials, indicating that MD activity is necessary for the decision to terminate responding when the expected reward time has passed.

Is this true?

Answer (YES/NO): YES